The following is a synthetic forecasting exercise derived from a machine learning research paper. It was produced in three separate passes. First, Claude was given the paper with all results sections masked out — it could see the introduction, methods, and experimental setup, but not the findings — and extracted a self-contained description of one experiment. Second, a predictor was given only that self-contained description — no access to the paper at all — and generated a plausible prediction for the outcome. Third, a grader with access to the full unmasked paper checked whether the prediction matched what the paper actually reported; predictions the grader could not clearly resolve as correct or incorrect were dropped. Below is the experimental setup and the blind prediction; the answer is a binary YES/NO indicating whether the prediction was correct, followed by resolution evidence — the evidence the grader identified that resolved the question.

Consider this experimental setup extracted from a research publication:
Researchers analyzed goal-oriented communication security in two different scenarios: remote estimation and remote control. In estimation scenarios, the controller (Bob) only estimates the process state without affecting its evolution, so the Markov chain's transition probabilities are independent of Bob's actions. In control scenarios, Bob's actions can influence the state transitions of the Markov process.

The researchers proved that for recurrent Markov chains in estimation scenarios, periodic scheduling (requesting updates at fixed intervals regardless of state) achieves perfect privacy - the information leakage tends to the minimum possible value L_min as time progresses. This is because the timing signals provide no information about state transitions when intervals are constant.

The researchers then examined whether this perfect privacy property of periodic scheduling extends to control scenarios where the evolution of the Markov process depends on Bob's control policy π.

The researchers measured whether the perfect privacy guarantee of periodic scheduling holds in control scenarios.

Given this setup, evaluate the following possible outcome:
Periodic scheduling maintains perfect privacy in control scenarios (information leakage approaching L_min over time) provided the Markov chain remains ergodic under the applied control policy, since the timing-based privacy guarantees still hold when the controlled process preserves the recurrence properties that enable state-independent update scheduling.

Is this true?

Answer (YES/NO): NO